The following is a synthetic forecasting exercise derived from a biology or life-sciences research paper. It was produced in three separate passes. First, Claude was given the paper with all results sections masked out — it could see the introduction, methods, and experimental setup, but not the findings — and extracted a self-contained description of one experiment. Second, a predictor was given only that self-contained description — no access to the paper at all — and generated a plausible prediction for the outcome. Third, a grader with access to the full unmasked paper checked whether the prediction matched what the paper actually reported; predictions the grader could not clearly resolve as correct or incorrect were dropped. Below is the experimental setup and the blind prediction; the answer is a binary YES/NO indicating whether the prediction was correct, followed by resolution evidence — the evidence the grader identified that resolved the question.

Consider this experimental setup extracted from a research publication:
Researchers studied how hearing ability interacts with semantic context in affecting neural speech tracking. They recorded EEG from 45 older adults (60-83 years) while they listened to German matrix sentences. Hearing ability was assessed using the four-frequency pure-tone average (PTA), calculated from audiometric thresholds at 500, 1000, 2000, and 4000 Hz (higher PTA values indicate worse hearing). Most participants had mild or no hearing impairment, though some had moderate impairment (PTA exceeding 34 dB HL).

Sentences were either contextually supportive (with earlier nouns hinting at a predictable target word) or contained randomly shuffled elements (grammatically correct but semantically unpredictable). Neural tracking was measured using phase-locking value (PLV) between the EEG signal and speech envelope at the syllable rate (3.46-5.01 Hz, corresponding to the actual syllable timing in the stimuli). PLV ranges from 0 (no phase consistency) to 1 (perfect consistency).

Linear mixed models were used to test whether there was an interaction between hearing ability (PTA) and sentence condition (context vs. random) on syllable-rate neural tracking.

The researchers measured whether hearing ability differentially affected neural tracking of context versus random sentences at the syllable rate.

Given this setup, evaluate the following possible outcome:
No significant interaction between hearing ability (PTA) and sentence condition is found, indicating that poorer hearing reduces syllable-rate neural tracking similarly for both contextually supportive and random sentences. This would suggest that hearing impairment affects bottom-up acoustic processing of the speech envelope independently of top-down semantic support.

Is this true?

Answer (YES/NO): NO